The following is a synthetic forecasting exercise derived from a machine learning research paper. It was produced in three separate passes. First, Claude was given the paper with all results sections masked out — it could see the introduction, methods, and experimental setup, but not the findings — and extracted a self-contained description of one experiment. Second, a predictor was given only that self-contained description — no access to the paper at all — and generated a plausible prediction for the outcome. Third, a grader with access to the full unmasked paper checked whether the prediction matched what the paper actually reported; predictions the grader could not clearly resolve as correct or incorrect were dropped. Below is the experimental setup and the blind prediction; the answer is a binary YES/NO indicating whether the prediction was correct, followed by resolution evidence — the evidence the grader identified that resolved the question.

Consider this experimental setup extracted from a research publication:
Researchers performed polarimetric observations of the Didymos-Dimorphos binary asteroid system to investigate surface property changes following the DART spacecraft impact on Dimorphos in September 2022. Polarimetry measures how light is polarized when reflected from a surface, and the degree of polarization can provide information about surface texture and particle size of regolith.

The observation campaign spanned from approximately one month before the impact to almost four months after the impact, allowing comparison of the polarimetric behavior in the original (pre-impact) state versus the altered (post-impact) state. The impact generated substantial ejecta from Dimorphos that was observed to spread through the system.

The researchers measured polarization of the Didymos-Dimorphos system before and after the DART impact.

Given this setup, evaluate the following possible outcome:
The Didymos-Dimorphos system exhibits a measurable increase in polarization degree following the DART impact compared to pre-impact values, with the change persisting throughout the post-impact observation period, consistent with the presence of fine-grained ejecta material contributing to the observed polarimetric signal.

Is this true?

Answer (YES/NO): NO